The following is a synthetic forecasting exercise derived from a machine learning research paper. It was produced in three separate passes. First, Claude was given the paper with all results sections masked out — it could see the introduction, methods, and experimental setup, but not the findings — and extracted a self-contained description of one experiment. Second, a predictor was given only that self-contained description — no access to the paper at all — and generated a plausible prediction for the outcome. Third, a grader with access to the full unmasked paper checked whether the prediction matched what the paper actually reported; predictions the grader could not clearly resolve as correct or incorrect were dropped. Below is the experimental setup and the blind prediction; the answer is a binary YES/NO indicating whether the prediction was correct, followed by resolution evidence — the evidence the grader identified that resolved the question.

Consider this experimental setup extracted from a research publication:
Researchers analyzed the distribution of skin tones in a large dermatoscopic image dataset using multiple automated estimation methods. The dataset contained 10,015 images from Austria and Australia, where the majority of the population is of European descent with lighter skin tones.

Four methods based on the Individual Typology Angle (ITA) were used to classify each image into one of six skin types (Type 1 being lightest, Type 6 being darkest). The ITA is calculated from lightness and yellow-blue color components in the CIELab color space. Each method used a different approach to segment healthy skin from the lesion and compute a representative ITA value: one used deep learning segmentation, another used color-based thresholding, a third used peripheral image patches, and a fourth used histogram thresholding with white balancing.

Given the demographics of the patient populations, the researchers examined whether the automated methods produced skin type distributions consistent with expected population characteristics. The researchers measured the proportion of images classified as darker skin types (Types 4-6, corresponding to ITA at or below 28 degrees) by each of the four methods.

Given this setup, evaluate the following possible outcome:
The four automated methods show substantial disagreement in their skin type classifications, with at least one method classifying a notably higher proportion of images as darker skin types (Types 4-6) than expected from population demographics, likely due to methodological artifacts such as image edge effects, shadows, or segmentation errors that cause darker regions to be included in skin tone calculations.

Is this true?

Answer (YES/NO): YES